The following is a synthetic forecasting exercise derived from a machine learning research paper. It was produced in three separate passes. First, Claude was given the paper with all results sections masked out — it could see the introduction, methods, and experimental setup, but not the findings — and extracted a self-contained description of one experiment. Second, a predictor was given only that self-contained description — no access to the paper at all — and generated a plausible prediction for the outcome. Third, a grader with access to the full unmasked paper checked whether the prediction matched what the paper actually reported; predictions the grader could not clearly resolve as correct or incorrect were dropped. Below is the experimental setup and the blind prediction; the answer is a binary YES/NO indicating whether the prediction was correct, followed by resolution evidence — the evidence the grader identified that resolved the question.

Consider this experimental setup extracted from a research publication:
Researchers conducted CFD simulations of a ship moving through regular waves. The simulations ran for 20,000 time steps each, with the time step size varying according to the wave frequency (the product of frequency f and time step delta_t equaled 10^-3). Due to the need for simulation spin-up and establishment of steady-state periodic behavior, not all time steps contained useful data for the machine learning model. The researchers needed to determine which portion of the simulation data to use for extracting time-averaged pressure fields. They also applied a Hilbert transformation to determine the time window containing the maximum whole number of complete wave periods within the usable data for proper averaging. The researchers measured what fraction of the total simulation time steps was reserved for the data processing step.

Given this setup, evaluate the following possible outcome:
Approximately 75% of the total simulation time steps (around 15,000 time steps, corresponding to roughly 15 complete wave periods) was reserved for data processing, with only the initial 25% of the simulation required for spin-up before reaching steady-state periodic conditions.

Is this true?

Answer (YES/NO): NO